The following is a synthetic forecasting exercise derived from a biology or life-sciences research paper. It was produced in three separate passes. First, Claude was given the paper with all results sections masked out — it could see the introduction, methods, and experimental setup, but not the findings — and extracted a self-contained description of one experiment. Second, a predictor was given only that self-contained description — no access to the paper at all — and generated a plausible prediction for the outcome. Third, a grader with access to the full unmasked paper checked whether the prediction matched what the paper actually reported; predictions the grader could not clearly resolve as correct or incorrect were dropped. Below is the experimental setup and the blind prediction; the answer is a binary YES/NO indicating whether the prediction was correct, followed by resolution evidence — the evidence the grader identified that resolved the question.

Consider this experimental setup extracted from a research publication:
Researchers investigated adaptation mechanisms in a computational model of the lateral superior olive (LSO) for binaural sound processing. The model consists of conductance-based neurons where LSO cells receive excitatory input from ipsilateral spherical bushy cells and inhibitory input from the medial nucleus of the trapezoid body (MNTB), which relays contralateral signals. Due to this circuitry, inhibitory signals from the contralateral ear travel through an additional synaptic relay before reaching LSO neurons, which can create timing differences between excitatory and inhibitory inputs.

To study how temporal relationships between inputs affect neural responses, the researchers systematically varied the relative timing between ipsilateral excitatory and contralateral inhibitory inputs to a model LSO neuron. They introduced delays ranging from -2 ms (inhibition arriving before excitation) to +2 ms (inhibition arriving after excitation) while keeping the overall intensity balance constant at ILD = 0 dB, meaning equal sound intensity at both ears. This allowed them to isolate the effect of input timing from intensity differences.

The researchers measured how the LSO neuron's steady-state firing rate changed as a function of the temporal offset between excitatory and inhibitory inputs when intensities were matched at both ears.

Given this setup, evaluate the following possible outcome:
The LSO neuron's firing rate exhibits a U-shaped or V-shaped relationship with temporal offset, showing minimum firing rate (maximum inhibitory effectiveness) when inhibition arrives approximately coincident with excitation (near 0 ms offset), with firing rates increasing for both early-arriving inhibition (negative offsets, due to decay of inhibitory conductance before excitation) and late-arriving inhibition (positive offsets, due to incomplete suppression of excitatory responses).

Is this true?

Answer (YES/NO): NO